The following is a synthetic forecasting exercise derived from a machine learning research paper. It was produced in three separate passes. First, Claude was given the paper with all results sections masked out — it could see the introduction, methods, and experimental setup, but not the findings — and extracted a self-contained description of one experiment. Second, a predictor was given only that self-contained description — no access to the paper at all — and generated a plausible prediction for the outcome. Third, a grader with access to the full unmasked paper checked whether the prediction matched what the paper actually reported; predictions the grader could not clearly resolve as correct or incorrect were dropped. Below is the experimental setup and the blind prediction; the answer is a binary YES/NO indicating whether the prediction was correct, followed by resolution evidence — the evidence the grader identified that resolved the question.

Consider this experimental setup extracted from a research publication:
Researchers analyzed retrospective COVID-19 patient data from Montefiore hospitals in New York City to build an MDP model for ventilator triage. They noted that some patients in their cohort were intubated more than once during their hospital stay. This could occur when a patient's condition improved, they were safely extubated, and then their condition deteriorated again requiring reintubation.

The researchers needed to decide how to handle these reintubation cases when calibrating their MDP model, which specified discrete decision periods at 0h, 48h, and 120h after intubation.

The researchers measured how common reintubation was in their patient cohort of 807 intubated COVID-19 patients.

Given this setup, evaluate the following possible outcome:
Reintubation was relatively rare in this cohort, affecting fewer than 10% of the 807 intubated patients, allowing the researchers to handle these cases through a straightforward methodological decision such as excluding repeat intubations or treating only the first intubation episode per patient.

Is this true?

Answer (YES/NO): YES